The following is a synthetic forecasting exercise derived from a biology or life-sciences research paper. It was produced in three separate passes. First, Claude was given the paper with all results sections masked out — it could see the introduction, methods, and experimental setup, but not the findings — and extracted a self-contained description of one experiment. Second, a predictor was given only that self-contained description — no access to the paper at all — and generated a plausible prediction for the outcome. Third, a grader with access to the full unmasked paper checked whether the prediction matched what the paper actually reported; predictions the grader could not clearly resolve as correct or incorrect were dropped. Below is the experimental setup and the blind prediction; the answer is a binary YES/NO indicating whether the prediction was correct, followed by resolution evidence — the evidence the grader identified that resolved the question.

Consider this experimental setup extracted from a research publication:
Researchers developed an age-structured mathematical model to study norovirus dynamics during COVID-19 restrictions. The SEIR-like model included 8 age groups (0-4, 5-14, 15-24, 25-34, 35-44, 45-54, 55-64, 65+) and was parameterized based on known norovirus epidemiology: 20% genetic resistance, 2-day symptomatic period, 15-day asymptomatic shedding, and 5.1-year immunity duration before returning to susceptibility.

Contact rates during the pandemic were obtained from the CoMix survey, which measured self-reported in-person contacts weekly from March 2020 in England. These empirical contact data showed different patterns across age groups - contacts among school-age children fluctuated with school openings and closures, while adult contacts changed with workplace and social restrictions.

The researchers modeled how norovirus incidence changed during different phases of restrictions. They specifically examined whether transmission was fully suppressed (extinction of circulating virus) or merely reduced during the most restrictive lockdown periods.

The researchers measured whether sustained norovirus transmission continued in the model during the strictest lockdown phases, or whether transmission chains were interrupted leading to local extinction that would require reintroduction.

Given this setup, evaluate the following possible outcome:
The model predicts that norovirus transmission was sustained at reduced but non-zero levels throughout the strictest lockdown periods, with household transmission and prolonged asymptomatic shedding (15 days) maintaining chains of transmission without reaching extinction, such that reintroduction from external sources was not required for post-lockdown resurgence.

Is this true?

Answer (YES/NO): YES